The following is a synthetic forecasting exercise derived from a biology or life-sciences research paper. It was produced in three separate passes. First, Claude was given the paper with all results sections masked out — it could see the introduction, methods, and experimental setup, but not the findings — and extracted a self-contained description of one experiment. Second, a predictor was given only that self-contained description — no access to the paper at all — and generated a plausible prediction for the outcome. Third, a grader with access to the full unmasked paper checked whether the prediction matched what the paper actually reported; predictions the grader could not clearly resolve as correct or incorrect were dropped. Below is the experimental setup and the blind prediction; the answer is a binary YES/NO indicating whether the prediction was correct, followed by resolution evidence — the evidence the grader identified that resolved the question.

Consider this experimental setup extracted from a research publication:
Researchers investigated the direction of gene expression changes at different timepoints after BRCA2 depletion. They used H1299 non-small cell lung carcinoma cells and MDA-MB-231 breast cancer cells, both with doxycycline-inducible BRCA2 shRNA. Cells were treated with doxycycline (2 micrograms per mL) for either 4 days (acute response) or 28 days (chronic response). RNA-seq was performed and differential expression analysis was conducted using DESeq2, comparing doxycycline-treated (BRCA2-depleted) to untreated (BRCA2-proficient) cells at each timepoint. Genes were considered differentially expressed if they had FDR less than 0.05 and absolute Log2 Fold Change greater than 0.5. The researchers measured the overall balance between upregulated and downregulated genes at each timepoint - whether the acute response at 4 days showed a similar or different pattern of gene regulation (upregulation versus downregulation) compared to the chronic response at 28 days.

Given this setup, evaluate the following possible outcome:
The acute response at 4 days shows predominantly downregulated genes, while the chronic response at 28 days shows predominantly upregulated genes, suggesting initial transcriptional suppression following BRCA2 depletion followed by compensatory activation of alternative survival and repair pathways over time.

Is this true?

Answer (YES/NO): YES